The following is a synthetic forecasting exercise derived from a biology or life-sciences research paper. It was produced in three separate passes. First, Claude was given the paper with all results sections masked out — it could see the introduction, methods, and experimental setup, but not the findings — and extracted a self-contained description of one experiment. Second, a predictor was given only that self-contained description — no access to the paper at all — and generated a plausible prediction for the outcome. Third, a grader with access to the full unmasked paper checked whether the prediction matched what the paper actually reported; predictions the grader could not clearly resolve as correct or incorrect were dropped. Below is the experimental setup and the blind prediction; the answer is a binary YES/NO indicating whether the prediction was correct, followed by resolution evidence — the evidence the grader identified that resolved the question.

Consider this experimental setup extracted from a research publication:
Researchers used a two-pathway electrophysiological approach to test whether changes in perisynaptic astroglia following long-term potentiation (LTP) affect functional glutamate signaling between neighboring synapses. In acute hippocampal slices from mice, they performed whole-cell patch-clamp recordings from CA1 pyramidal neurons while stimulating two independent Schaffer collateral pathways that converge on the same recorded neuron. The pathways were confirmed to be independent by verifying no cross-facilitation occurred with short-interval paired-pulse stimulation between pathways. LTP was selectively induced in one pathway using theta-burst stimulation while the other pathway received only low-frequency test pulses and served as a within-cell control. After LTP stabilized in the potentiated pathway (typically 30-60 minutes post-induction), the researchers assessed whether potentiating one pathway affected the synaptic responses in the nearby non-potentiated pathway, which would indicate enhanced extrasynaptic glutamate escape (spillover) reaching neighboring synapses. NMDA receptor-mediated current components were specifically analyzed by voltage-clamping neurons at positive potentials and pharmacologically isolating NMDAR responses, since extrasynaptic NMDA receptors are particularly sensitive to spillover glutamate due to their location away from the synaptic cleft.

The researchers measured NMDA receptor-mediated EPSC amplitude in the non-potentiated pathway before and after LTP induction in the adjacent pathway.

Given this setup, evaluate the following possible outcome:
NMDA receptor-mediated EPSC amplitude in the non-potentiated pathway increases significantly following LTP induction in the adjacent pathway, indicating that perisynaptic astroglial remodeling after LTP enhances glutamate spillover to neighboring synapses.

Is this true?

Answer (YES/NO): NO